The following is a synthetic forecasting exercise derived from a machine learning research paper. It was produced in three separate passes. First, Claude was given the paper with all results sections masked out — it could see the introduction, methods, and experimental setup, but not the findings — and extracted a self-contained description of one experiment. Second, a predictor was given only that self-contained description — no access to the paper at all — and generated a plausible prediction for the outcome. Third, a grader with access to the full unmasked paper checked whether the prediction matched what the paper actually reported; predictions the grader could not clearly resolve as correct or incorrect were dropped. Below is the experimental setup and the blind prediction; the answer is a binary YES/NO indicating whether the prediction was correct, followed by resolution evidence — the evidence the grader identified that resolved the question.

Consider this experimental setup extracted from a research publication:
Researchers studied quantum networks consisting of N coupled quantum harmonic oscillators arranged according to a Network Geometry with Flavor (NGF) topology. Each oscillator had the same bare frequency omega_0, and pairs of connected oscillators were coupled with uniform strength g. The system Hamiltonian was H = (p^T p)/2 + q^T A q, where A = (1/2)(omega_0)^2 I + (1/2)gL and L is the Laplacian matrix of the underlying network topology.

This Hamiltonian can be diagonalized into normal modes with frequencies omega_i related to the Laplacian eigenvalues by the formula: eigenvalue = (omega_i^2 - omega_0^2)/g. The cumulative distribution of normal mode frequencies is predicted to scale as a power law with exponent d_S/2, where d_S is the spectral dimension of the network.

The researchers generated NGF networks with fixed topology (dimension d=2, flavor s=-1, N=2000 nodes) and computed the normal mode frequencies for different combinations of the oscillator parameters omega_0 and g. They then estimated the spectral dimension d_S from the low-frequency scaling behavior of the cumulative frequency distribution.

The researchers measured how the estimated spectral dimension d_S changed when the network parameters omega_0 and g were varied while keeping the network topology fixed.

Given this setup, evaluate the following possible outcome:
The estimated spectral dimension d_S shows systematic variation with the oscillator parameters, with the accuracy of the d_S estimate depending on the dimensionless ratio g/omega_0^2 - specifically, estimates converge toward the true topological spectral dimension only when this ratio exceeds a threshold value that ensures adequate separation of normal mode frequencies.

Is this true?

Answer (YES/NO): NO